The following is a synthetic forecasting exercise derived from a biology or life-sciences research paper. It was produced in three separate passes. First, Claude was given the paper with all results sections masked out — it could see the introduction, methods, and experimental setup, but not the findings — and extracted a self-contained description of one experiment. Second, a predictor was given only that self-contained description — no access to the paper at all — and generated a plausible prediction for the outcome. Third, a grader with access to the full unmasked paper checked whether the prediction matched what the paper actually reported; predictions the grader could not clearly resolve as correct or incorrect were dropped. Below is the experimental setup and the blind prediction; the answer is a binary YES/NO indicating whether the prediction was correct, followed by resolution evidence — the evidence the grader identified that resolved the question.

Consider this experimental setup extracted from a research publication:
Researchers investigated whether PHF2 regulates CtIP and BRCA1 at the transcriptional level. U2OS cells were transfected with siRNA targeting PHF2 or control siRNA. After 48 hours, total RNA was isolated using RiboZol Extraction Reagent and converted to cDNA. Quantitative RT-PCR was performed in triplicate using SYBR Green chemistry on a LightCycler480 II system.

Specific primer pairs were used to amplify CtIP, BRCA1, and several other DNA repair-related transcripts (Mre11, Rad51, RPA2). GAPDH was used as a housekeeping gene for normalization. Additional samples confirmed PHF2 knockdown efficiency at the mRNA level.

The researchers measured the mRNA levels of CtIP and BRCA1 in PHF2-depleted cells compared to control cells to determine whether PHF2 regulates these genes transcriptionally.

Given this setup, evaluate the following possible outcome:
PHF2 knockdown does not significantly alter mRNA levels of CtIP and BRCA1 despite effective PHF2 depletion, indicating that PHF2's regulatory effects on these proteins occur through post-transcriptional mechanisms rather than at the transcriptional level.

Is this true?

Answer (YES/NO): NO